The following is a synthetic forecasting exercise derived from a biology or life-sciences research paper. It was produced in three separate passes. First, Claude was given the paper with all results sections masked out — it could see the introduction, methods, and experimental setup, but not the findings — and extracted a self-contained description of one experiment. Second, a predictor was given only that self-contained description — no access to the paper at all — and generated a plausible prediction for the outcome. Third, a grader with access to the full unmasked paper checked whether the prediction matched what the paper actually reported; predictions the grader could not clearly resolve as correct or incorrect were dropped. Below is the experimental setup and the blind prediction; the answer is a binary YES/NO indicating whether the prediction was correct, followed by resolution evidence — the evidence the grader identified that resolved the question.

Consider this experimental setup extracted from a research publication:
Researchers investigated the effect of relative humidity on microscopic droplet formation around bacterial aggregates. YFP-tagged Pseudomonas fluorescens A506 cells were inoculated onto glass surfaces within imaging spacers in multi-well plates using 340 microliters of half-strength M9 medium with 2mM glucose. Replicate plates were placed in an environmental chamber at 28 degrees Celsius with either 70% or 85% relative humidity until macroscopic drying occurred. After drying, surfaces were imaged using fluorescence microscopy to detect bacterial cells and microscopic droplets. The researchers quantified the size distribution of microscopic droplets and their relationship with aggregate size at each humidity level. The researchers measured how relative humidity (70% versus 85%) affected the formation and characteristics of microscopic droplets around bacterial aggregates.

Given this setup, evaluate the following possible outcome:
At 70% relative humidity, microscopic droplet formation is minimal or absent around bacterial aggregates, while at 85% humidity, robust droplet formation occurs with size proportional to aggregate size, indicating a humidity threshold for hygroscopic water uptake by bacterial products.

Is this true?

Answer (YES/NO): NO